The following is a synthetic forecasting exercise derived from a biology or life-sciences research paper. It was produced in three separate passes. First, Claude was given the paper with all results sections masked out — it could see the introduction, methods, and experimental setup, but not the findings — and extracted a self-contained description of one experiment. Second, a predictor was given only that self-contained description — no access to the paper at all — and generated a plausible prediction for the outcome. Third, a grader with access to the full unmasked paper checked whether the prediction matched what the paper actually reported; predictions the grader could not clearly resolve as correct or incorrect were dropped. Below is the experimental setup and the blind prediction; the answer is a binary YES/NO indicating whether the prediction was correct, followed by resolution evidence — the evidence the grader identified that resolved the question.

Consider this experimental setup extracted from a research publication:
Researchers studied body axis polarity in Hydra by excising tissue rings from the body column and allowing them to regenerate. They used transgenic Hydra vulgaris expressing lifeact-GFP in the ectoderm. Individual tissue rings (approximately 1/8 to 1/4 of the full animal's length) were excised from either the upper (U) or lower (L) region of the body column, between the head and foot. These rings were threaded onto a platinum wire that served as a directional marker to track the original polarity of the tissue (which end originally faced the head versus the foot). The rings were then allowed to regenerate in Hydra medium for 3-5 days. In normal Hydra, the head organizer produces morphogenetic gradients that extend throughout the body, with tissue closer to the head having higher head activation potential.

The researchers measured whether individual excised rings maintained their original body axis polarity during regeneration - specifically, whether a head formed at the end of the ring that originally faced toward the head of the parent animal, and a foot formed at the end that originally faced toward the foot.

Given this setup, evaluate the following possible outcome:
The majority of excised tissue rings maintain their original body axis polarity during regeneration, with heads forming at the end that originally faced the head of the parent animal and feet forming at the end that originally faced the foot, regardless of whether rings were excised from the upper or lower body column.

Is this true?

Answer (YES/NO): YES